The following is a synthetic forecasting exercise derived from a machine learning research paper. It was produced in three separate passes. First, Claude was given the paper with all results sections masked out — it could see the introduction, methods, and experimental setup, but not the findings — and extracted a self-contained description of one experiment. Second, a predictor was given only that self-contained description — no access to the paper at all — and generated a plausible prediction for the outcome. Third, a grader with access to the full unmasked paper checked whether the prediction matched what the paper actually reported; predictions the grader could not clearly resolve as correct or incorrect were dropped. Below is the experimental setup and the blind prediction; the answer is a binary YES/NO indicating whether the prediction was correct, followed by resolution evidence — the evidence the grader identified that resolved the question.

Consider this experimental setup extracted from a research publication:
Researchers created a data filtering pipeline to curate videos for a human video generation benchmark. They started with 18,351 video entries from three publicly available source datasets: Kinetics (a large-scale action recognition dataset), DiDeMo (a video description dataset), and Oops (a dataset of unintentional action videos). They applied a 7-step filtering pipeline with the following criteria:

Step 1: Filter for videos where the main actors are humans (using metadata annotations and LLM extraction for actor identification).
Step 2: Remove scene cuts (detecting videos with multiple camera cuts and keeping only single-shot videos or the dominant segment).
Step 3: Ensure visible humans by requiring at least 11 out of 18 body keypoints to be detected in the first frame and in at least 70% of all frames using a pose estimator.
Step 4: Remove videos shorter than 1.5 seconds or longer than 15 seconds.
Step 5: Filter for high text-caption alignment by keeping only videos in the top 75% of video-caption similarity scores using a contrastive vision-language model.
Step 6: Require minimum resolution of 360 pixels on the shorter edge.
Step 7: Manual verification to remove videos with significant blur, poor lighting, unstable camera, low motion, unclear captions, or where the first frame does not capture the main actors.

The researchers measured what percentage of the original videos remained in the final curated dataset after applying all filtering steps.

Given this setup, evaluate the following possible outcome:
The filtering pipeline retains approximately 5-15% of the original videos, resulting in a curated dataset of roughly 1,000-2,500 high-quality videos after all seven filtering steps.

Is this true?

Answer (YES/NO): YES